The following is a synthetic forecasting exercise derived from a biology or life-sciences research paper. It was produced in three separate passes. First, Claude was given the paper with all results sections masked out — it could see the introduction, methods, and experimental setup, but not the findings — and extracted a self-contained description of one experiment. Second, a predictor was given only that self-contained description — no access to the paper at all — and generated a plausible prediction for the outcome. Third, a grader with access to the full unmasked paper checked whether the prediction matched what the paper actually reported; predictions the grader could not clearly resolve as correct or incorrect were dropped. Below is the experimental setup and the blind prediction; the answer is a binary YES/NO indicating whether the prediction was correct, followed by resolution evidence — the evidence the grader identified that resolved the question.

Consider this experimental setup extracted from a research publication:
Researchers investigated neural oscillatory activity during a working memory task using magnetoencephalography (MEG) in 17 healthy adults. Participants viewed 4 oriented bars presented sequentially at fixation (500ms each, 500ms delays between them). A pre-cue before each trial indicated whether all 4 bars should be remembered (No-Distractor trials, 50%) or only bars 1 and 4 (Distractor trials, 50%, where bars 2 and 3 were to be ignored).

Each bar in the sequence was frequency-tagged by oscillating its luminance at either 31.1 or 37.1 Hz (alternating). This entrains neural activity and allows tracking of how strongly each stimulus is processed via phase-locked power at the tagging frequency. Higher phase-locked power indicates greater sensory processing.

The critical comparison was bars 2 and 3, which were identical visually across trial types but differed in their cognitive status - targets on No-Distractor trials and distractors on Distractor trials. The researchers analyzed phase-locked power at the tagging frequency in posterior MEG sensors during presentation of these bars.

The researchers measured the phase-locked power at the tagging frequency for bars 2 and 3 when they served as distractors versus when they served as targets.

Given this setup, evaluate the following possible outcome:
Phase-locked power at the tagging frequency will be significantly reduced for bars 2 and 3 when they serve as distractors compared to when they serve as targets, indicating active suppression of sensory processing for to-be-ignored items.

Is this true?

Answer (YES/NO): YES